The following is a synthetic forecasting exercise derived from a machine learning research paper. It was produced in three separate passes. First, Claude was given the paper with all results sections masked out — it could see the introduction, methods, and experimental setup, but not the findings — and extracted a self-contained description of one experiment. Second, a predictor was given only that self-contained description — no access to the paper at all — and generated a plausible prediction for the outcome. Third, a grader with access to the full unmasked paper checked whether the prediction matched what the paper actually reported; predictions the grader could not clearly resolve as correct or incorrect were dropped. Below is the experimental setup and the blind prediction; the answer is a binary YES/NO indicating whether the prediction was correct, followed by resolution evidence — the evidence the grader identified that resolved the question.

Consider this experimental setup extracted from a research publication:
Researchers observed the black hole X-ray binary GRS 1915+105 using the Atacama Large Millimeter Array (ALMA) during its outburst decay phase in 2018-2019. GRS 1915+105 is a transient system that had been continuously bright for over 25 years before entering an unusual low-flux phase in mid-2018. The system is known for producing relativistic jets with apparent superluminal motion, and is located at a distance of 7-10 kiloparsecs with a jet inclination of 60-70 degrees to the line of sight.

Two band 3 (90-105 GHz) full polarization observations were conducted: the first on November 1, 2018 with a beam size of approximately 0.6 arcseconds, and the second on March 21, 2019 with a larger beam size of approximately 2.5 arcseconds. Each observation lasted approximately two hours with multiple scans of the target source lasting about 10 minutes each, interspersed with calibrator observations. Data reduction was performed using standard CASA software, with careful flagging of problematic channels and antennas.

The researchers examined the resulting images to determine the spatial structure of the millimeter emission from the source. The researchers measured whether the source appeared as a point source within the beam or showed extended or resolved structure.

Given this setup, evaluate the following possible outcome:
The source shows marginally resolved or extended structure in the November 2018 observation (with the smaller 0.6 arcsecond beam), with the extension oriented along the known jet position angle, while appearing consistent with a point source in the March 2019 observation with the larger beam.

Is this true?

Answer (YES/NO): NO